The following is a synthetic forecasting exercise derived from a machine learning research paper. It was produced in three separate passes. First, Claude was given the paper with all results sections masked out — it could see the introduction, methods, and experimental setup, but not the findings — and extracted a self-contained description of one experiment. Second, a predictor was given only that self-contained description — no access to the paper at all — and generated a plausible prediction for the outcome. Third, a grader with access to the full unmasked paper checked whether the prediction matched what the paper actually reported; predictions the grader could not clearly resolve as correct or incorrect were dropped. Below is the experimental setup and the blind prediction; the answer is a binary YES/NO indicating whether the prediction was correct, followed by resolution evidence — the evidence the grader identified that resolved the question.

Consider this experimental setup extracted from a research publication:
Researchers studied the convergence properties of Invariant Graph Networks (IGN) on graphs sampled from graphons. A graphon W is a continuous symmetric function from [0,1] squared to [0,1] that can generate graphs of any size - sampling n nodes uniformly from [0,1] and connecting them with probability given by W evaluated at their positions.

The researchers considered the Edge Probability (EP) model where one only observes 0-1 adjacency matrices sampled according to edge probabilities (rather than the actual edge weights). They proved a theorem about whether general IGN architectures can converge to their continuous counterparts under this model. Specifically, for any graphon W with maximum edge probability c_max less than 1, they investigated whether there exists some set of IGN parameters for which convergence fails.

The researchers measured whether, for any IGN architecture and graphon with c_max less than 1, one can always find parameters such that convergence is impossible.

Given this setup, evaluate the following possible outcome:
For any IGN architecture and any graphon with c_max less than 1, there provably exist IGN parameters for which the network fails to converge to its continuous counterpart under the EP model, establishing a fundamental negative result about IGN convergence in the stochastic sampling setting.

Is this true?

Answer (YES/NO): YES